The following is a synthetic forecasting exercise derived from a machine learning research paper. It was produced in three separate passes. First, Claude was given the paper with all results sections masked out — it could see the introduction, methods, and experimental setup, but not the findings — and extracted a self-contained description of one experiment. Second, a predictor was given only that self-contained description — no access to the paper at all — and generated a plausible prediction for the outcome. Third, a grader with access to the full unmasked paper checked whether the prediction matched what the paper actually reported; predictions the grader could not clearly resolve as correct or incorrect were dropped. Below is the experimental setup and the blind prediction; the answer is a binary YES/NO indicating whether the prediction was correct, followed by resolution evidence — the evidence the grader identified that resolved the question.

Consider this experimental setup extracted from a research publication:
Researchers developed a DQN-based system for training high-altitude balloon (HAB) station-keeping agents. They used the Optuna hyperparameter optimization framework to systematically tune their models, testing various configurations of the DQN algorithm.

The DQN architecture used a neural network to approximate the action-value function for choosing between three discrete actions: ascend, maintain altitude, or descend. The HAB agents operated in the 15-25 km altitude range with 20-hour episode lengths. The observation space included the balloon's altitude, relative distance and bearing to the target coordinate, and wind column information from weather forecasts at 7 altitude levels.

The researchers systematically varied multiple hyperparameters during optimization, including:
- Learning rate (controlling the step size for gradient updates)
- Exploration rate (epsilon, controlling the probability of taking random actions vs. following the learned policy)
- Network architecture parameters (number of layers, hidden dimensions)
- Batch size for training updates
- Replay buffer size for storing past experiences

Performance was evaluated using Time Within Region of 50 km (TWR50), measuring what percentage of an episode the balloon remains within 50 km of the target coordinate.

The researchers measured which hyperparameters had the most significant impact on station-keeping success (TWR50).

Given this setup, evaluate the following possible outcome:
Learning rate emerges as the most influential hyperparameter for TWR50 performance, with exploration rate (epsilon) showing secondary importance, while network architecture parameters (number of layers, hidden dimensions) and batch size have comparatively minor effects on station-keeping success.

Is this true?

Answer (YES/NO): NO